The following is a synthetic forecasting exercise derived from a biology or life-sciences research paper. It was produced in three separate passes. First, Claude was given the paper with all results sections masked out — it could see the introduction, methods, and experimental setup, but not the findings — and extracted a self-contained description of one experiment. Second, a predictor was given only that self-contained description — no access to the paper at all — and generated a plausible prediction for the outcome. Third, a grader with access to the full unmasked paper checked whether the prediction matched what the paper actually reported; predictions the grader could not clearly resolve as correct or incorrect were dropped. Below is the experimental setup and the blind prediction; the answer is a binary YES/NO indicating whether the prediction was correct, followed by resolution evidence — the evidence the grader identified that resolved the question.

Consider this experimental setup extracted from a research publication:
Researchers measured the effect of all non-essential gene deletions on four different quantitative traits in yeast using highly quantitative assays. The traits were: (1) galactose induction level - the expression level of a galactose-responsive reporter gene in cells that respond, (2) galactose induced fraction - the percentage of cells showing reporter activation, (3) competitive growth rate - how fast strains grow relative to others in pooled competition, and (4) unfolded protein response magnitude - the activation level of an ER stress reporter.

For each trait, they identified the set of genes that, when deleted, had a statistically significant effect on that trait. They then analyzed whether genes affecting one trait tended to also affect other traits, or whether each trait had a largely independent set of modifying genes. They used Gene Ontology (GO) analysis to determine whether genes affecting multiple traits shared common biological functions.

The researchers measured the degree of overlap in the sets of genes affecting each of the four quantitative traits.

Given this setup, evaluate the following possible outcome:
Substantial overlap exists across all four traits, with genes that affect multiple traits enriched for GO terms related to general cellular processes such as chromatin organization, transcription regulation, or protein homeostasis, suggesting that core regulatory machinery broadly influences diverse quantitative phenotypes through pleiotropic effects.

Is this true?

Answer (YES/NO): YES